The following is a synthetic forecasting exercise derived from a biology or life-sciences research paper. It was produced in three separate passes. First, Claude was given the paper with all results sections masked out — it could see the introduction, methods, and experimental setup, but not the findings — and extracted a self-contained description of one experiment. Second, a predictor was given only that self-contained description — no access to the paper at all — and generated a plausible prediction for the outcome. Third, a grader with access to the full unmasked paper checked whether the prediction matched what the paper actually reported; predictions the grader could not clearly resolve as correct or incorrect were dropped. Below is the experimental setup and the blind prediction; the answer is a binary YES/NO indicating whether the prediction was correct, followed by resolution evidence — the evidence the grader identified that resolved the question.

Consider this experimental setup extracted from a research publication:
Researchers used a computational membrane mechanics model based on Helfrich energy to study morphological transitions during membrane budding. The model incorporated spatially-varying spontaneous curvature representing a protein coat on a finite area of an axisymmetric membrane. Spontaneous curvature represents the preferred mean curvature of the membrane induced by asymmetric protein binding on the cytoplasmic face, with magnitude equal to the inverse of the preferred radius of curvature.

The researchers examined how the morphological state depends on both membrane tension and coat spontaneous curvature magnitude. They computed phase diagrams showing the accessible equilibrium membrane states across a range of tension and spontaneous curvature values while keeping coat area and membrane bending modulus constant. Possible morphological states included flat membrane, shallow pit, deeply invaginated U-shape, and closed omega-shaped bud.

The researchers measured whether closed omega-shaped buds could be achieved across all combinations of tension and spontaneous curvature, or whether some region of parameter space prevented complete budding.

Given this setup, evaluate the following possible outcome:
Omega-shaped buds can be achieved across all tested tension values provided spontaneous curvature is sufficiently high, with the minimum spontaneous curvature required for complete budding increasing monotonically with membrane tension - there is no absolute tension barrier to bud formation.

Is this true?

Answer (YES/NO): YES